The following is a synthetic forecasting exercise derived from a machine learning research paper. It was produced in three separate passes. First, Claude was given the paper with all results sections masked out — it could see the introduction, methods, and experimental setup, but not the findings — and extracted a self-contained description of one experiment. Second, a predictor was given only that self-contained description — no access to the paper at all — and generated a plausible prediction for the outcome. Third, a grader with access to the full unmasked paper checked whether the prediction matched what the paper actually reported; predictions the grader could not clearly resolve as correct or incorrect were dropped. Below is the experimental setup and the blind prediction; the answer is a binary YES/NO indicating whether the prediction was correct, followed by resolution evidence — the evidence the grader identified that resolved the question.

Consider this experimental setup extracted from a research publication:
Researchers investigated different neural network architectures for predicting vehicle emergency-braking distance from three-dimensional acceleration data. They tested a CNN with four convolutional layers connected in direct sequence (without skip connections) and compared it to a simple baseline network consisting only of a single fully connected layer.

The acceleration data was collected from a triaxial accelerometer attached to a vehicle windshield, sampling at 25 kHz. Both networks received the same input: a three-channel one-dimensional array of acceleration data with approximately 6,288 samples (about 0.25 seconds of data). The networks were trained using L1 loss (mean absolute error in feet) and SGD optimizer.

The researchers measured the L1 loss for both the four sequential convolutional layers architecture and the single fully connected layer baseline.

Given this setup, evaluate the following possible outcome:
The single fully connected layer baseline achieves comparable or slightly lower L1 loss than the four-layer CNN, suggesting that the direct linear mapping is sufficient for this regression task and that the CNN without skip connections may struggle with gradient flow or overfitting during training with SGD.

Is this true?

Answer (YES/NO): YES